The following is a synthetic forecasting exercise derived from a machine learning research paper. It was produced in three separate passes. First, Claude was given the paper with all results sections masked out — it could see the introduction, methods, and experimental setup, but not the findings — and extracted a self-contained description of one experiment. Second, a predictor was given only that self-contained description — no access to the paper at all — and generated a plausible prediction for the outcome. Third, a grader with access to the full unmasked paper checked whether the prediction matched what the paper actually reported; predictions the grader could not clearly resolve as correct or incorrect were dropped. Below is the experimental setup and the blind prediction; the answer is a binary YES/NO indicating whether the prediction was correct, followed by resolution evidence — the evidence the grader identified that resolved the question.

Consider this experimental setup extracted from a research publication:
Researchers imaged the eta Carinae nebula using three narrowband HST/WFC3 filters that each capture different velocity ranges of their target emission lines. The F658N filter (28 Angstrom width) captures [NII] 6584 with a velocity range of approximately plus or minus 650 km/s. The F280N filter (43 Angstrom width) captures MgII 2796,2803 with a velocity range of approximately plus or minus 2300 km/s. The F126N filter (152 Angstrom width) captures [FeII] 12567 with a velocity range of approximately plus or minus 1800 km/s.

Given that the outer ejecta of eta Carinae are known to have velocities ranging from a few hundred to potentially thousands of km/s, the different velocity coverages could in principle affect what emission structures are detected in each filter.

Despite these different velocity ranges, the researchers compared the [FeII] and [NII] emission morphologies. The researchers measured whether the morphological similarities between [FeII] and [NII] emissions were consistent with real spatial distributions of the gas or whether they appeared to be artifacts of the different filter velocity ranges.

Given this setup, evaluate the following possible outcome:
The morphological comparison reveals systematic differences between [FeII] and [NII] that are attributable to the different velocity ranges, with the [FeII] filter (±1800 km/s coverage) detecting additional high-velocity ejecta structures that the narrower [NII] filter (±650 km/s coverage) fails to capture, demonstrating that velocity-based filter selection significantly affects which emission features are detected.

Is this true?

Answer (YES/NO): NO